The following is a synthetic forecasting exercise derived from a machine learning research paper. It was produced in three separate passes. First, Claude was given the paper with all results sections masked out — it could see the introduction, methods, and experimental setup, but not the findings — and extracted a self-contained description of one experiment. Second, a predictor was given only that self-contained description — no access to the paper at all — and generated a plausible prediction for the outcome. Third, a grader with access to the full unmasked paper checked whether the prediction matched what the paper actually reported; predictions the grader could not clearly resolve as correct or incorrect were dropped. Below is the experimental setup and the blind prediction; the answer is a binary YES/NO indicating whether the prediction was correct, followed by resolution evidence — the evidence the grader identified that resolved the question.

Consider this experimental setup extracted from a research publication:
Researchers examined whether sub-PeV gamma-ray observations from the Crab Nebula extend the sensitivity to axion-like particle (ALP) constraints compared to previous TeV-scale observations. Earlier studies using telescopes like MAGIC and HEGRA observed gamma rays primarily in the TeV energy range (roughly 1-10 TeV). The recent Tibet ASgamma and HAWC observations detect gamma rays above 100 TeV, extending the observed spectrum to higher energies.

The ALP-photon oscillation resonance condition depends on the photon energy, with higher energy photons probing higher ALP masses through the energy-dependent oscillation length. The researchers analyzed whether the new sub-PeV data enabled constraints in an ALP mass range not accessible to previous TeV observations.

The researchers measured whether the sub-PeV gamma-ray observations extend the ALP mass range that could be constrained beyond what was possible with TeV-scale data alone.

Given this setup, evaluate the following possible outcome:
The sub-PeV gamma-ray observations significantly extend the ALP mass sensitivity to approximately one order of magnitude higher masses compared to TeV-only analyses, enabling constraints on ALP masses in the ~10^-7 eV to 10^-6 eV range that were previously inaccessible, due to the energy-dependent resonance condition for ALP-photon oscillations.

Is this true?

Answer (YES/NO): YES